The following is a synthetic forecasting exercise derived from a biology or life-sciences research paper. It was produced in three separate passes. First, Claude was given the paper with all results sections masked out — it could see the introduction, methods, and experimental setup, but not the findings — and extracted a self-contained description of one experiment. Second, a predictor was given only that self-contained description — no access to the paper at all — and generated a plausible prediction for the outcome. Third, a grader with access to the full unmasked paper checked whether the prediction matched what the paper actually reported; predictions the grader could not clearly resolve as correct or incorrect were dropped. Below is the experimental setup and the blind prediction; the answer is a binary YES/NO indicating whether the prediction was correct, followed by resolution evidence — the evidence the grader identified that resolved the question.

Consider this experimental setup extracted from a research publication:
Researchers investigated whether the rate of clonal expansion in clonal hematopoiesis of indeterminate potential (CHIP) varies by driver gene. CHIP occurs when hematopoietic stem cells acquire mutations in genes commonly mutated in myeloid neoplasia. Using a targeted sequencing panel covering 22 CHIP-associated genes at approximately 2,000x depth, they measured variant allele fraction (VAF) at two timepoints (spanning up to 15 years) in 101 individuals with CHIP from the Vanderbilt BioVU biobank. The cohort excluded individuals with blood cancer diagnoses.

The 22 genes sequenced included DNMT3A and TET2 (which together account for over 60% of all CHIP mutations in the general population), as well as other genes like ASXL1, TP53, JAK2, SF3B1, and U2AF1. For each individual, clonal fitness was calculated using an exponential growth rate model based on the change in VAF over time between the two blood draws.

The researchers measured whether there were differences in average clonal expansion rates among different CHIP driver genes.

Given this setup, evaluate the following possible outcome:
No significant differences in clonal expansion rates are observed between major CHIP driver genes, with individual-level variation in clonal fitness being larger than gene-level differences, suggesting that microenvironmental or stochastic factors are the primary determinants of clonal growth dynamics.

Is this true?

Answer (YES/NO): NO